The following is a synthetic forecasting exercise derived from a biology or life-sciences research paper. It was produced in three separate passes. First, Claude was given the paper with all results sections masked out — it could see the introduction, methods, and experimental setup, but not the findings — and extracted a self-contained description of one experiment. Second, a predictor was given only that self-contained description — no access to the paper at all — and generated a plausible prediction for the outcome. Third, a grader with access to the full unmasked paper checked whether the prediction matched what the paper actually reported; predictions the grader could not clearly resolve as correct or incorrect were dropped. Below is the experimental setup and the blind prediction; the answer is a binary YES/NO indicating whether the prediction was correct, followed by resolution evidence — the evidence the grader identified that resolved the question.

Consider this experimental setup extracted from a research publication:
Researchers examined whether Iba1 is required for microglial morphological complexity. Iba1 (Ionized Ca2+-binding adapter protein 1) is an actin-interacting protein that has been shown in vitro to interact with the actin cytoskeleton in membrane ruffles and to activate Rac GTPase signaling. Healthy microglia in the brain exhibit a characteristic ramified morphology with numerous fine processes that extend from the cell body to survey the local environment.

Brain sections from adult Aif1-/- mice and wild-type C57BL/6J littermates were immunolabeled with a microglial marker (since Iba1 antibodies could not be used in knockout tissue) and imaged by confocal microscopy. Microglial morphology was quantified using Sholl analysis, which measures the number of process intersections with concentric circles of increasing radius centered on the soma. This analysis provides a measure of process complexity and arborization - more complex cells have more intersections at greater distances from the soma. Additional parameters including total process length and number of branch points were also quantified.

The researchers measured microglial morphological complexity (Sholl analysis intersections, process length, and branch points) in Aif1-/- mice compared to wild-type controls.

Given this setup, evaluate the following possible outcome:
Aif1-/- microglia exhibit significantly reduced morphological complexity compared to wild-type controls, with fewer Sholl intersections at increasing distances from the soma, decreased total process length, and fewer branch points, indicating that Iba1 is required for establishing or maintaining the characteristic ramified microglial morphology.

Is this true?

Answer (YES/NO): NO